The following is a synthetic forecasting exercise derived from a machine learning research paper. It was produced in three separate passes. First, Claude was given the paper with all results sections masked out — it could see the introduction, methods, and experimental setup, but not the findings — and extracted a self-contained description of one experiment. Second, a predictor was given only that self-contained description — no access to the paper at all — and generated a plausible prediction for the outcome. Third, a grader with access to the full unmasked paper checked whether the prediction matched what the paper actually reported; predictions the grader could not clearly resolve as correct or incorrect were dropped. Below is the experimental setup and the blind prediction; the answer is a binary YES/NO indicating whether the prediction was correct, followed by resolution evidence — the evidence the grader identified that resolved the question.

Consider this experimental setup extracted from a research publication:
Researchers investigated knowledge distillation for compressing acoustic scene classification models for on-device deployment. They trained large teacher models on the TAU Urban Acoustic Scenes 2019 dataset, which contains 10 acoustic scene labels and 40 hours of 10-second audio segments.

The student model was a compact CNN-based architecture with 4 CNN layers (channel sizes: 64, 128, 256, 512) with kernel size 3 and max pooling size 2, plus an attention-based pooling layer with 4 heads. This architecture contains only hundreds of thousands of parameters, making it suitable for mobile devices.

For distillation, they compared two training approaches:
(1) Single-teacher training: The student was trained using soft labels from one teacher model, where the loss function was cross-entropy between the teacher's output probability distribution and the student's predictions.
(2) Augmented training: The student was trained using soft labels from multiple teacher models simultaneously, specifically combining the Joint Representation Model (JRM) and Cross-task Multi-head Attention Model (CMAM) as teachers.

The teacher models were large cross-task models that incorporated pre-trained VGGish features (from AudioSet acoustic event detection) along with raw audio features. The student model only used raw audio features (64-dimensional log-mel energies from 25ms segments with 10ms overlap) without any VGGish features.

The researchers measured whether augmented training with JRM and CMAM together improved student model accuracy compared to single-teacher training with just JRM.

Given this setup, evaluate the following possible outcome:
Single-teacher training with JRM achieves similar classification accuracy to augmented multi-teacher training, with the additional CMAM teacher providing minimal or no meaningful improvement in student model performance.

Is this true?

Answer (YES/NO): NO